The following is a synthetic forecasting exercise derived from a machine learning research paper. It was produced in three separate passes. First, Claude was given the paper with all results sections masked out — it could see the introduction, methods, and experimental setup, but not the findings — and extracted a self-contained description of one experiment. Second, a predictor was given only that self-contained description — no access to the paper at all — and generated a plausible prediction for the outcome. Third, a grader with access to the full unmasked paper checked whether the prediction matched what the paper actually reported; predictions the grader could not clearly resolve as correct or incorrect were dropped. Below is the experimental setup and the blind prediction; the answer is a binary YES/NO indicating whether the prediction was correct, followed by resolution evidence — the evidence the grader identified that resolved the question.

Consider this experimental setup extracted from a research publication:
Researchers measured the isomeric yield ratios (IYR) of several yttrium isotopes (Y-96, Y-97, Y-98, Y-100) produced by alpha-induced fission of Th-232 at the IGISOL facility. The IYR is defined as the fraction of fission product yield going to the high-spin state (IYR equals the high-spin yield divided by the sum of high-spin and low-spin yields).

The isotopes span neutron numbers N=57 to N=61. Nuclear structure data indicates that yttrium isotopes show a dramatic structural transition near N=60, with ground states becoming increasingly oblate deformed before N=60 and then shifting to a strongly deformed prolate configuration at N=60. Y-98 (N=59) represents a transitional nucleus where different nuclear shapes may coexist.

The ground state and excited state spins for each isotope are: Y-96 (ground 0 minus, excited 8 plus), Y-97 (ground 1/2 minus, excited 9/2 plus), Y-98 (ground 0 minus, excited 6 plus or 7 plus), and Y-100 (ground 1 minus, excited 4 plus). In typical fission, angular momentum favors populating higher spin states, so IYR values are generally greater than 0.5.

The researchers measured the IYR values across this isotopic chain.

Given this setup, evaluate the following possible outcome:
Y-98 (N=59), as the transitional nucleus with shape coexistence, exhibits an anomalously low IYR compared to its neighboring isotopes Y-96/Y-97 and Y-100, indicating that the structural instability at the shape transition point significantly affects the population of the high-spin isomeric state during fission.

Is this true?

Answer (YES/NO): YES